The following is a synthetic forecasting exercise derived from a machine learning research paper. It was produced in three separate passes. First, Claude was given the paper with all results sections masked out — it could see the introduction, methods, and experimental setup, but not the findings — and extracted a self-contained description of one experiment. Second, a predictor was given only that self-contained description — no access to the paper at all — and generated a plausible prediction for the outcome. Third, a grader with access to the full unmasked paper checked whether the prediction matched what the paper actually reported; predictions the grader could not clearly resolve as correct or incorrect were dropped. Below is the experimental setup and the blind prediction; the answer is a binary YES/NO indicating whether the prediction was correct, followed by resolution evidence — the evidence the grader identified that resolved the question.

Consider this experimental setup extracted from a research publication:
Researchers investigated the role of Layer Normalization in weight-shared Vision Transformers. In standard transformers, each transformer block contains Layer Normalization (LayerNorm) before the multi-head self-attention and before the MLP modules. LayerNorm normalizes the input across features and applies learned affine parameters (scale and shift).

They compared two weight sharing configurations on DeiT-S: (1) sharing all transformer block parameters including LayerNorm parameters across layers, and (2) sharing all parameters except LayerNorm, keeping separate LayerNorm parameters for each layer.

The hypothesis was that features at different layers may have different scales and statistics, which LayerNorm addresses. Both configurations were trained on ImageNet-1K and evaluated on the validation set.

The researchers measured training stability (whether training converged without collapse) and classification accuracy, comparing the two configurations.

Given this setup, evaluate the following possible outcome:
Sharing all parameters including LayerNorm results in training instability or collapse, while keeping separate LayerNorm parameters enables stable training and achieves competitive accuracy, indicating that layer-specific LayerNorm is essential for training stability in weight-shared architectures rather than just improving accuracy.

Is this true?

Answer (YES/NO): NO